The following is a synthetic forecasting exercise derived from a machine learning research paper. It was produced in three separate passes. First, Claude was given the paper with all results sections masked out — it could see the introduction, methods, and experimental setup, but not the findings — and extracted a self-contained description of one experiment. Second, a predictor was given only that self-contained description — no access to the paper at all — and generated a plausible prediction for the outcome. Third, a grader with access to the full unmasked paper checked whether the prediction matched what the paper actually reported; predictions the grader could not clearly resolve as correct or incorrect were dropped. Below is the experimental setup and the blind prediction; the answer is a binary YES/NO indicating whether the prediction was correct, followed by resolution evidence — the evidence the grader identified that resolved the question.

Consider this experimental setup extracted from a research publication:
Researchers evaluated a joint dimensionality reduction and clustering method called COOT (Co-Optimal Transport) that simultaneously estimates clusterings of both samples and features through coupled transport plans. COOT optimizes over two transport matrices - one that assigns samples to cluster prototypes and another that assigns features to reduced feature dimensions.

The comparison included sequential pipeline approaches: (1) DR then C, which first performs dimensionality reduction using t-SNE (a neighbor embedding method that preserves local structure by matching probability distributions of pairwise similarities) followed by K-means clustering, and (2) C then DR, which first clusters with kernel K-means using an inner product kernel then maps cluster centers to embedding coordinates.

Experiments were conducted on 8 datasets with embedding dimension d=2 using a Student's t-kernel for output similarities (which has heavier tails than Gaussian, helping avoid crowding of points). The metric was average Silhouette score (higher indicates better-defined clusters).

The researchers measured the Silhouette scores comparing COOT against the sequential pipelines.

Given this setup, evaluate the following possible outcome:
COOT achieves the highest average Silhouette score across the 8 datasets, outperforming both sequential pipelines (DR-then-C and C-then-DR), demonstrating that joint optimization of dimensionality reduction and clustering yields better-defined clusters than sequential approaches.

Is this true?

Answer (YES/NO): NO